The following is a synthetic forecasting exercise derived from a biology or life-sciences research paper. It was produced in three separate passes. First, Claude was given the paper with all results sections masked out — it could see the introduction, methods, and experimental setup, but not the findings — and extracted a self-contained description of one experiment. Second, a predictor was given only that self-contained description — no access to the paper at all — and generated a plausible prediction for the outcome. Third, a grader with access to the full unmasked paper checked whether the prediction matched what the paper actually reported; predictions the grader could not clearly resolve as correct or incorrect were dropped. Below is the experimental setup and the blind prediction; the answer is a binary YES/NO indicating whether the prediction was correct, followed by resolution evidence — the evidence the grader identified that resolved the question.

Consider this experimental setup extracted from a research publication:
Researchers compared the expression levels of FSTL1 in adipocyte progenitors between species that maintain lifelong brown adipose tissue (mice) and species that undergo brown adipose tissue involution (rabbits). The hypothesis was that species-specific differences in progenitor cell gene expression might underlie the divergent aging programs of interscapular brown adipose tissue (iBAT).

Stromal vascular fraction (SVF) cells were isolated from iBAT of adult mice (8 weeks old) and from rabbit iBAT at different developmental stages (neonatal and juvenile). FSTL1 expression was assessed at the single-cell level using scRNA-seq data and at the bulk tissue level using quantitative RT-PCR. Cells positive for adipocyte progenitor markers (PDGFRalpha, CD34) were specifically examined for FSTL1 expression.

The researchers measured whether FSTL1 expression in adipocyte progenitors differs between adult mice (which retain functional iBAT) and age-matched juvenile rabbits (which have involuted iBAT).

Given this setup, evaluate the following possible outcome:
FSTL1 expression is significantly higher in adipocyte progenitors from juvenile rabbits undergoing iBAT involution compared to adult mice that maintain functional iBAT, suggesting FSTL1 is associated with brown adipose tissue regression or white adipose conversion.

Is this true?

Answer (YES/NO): NO